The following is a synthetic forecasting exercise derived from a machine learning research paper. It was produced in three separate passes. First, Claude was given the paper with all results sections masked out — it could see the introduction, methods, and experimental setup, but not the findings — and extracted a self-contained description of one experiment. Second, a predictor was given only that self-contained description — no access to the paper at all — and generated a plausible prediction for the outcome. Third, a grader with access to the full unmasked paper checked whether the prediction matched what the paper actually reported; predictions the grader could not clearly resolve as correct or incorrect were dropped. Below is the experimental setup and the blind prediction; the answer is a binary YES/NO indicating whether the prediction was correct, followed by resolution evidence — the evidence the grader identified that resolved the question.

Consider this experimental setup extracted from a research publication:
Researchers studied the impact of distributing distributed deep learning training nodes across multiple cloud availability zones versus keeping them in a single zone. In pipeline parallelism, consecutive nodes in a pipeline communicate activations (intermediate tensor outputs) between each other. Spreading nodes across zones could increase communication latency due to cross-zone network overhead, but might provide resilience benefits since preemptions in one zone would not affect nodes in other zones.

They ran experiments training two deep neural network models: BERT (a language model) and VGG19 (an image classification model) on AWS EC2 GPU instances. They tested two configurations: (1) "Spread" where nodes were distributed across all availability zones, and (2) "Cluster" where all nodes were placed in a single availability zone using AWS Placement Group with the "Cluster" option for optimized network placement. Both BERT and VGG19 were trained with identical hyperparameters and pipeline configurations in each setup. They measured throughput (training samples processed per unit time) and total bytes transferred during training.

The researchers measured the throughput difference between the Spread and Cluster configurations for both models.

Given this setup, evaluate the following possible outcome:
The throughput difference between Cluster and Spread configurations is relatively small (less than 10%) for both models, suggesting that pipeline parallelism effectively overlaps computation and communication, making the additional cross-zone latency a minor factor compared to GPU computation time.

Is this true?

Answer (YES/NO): YES